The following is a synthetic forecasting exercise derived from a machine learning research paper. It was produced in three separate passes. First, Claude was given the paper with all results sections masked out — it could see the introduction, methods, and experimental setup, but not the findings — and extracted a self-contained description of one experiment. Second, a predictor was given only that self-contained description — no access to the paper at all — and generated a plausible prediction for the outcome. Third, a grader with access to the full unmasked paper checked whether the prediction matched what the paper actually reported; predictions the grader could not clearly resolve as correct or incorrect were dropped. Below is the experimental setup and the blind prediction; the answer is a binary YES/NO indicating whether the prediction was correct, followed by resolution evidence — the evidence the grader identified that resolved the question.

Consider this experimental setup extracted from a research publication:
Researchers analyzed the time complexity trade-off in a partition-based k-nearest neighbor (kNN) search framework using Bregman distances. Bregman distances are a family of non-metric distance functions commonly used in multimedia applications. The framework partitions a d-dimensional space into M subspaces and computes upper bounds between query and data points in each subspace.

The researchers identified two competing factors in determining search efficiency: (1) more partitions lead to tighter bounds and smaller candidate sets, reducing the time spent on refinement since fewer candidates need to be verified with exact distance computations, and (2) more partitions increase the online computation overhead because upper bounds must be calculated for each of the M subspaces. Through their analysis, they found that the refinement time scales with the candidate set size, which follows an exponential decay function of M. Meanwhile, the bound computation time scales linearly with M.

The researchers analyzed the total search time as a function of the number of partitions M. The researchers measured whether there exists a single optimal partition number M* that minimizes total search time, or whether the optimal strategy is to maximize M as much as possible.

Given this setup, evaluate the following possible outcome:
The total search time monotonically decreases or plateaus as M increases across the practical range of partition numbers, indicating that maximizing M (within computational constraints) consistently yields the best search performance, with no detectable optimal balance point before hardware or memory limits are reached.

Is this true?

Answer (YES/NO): NO